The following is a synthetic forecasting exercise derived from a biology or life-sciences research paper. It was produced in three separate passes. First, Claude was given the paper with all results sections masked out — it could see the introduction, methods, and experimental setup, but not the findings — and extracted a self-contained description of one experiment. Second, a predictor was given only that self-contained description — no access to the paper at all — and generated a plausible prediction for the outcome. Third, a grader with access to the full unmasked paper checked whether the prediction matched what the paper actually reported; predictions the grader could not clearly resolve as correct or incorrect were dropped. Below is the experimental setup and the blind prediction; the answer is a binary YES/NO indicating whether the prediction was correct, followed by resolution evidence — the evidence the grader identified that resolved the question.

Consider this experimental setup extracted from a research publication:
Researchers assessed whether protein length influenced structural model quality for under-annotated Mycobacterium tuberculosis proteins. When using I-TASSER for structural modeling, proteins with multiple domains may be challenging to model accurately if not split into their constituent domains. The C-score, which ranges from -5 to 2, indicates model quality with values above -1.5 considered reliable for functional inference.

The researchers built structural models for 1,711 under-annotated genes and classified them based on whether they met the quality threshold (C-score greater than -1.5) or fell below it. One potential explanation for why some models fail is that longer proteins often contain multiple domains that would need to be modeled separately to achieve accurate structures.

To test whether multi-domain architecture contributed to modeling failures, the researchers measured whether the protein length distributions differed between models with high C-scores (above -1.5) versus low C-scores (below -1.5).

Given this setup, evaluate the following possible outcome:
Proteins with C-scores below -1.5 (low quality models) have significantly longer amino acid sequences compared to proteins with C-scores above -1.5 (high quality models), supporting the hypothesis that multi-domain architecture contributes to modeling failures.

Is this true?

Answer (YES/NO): NO